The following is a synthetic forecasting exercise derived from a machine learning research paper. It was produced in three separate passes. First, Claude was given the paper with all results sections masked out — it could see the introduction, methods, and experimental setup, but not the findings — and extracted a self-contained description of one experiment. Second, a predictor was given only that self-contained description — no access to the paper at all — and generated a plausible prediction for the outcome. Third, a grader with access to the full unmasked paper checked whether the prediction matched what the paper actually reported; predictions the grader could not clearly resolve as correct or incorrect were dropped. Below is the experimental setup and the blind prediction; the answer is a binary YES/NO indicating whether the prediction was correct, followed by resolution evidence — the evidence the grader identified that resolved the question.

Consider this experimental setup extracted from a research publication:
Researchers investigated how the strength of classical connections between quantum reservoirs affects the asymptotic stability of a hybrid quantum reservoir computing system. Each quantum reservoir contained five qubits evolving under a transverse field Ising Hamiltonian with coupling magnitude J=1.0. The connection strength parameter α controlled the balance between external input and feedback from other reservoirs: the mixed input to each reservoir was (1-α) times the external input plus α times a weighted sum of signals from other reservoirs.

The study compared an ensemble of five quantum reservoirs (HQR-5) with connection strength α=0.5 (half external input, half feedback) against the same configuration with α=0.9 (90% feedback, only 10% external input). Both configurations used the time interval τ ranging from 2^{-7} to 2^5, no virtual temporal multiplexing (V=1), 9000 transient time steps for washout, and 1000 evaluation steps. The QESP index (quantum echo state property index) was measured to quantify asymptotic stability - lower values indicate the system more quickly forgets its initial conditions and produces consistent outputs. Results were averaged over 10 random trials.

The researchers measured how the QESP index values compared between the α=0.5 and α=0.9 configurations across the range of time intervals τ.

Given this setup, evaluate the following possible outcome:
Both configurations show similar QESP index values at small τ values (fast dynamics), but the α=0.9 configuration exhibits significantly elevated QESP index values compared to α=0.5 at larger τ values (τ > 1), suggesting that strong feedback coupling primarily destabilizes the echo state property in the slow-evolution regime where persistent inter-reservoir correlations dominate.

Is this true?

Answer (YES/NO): NO